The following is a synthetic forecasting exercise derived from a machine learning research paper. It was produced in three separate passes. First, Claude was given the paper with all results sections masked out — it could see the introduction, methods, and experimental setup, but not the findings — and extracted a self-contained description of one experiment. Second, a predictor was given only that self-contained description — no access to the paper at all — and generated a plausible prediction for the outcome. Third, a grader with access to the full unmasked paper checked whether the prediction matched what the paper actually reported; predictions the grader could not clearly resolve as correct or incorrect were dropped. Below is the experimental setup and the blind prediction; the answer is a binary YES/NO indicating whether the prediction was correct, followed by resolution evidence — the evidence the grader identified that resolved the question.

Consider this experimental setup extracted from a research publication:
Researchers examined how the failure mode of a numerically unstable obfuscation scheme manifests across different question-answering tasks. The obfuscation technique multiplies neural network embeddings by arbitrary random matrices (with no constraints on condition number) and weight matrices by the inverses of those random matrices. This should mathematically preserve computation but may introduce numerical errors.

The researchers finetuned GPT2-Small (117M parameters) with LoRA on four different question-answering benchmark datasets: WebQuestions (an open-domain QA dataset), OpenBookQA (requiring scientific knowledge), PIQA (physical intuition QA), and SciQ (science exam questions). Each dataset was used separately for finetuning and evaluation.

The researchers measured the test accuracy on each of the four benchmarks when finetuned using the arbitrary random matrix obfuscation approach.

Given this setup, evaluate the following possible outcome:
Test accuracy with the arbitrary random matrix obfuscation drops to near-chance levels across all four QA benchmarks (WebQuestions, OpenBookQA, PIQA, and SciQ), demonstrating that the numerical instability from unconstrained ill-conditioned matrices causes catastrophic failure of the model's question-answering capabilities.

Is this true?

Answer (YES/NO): YES